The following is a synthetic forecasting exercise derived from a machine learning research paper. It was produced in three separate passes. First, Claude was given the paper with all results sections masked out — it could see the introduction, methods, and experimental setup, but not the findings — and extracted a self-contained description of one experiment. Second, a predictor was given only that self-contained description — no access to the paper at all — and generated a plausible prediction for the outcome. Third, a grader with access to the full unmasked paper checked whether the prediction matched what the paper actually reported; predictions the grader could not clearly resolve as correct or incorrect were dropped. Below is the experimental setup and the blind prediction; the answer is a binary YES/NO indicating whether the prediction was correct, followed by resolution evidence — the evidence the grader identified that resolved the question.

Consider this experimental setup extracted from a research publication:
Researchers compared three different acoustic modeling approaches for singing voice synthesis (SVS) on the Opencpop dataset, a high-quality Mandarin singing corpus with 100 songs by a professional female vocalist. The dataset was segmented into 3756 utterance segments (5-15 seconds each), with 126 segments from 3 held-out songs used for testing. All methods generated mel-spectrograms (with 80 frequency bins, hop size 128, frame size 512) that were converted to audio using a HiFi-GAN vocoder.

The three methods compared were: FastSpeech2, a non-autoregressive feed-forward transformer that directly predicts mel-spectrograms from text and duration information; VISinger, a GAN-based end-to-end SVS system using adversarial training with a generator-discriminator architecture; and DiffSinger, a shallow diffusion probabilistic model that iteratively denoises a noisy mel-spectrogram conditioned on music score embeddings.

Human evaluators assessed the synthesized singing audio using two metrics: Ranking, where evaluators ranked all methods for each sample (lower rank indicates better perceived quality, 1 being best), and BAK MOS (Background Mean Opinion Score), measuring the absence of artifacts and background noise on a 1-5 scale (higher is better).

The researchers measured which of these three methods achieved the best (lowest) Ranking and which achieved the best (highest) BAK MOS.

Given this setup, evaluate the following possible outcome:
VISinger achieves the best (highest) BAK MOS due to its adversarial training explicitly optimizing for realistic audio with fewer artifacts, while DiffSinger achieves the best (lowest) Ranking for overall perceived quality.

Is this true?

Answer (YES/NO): NO